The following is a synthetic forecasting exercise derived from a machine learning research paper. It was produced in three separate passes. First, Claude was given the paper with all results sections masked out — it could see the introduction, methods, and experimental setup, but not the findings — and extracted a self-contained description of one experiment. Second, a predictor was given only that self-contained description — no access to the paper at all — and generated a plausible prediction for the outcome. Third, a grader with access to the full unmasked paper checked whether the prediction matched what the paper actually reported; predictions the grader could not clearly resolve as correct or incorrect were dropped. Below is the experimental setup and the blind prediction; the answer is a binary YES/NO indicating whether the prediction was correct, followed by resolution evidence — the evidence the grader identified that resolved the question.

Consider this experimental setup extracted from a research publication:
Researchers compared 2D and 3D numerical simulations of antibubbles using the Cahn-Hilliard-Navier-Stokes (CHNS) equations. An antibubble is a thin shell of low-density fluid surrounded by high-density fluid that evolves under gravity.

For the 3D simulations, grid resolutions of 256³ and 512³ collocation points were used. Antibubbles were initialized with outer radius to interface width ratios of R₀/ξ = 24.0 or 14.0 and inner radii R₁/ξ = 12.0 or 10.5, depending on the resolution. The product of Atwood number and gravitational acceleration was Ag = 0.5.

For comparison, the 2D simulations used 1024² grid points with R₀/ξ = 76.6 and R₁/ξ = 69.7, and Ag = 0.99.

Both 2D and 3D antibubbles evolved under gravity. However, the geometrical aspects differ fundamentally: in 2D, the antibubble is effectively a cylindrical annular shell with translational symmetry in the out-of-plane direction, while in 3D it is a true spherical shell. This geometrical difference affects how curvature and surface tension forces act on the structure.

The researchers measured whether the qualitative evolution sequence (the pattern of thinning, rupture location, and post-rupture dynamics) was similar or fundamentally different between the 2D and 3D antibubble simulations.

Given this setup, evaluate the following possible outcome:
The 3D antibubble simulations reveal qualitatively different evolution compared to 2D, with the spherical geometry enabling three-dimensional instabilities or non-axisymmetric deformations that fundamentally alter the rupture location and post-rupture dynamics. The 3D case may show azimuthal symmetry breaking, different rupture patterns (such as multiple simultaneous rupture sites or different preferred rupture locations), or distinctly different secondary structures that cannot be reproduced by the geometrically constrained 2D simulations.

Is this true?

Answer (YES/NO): NO